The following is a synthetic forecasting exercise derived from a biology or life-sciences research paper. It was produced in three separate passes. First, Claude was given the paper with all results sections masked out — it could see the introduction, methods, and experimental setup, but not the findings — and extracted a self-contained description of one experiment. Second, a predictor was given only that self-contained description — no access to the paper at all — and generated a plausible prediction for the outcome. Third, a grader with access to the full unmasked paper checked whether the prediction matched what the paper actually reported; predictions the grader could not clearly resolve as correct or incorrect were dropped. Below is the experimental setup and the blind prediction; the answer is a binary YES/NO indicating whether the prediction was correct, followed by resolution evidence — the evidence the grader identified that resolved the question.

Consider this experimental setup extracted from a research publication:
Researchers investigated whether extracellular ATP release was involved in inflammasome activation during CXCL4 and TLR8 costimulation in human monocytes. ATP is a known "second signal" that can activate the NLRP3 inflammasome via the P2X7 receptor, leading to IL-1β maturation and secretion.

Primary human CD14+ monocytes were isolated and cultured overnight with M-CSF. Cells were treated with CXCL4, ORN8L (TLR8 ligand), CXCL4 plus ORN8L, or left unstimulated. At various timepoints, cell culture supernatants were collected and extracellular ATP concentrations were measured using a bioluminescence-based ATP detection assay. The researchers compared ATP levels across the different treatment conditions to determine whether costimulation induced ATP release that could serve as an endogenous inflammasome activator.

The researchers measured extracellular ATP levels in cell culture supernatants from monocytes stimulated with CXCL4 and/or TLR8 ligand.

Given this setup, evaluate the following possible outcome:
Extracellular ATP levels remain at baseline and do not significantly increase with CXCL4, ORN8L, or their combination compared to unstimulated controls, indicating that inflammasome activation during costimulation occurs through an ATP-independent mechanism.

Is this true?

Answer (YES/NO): YES